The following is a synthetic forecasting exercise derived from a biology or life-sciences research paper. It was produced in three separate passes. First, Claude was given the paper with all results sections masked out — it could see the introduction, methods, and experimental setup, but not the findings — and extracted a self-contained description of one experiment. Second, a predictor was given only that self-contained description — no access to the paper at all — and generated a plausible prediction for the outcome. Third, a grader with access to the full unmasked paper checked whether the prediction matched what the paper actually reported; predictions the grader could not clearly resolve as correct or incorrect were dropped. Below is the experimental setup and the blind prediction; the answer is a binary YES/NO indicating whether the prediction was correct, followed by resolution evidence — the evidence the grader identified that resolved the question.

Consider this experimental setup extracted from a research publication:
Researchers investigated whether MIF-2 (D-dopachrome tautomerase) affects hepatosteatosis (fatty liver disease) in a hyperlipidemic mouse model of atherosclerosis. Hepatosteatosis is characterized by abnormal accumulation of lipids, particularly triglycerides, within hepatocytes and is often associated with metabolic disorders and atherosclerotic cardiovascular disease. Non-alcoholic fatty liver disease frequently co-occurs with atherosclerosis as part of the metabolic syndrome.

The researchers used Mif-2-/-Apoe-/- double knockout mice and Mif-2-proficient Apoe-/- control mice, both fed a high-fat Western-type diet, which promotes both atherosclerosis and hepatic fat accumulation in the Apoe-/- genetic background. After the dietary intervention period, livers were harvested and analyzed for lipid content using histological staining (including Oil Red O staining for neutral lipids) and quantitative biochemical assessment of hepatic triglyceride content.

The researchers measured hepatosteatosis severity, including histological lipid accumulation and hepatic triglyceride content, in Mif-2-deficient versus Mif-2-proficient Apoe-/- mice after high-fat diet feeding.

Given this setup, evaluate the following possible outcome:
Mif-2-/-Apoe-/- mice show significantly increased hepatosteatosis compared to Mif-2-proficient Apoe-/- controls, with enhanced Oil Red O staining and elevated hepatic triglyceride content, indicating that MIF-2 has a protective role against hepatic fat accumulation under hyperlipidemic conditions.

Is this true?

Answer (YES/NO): NO